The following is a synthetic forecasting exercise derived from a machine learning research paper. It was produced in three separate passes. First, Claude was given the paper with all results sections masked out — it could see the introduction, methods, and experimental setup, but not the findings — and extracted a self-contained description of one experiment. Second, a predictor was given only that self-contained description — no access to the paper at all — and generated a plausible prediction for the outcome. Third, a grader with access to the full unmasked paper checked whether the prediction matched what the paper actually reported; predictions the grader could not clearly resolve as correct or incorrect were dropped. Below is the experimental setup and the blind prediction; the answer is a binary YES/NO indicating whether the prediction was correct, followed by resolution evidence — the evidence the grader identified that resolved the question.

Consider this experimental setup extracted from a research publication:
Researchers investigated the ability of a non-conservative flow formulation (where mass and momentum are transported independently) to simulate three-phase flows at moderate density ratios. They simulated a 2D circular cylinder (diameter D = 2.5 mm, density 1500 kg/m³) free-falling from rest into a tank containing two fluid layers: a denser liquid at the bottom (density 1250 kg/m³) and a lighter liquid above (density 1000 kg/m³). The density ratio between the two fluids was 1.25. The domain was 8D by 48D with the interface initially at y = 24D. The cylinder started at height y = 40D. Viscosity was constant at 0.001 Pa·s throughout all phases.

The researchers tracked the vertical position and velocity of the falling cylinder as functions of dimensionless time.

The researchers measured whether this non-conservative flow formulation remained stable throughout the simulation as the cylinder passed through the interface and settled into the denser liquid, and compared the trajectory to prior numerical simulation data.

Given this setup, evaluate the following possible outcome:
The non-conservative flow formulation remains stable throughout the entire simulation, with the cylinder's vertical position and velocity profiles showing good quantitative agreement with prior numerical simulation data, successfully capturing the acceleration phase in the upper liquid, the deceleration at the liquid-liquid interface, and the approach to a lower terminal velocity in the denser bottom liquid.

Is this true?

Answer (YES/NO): YES